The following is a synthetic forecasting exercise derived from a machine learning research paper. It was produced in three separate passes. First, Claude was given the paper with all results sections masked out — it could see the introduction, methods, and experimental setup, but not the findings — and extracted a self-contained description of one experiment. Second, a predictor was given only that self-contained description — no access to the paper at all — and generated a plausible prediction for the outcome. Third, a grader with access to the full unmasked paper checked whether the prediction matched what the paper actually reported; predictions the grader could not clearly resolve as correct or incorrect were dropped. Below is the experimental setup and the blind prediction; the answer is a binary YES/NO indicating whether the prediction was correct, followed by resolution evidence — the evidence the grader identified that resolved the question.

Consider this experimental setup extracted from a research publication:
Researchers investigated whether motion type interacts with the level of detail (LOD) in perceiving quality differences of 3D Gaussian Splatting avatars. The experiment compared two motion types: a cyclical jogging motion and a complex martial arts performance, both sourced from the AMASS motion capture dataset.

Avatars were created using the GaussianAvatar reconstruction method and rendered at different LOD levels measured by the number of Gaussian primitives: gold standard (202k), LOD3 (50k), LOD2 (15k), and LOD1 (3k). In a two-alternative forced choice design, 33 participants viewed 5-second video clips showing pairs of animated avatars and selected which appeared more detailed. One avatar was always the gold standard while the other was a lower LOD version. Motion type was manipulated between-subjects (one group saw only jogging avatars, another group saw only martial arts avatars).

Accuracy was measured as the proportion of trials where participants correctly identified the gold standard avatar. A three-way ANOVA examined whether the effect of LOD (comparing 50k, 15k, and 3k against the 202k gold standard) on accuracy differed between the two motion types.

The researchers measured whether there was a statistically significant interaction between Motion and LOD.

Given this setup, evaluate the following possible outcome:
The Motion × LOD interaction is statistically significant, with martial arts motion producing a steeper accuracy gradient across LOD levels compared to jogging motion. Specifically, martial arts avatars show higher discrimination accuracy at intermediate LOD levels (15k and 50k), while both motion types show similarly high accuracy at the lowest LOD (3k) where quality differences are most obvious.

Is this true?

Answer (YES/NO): NO